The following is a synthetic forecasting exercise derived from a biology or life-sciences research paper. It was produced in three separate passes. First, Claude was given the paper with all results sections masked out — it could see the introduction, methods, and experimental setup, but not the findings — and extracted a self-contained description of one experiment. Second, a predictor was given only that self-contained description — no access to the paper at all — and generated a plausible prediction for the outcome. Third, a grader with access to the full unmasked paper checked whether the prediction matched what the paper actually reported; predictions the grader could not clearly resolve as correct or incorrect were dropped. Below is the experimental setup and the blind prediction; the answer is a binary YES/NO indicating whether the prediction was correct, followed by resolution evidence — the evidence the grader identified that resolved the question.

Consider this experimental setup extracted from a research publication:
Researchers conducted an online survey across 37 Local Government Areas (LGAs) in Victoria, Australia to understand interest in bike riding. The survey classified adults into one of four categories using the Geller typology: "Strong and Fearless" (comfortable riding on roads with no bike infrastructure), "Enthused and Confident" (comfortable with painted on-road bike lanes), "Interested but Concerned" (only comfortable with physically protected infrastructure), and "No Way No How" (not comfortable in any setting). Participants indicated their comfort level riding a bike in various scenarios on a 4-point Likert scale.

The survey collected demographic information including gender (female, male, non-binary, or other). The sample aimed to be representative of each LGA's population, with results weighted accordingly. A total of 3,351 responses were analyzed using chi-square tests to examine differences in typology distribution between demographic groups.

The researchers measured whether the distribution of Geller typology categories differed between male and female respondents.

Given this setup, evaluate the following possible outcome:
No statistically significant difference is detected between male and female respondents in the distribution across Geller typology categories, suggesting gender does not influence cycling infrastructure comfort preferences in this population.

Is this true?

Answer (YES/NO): NO